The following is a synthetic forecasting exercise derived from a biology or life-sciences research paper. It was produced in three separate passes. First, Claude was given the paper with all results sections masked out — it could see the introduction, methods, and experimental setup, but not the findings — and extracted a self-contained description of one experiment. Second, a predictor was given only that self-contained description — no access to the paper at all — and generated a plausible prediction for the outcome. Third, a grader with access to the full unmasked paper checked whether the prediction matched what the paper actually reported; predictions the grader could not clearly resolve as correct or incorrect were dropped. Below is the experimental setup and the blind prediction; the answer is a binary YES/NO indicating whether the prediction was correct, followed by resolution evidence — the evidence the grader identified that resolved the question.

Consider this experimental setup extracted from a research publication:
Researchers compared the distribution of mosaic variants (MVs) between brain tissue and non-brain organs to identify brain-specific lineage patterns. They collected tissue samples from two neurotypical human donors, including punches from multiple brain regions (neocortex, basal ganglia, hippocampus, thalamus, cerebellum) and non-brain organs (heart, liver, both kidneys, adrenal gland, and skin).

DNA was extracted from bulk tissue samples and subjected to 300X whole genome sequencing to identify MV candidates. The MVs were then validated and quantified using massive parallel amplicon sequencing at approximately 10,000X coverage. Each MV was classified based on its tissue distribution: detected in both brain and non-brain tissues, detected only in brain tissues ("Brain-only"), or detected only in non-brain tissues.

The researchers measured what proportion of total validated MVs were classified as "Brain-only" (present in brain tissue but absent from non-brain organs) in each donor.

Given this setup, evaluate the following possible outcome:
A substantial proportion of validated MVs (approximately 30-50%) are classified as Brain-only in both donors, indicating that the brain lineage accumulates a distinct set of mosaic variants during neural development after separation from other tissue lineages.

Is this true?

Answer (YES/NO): YES